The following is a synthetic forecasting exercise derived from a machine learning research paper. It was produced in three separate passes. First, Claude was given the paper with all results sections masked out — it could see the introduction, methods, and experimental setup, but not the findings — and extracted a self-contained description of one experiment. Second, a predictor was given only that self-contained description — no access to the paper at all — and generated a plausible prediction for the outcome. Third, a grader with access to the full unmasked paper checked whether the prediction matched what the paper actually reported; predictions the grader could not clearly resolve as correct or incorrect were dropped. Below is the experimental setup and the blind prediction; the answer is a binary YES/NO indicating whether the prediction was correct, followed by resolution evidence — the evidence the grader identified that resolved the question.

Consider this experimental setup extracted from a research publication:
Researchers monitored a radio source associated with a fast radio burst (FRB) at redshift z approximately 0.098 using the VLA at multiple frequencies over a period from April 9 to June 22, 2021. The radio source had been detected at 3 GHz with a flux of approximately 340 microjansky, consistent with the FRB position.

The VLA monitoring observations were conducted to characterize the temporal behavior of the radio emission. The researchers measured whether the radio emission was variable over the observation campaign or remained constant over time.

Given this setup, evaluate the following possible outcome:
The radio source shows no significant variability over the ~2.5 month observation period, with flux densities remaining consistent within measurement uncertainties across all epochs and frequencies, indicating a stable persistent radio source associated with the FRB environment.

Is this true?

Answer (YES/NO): YES